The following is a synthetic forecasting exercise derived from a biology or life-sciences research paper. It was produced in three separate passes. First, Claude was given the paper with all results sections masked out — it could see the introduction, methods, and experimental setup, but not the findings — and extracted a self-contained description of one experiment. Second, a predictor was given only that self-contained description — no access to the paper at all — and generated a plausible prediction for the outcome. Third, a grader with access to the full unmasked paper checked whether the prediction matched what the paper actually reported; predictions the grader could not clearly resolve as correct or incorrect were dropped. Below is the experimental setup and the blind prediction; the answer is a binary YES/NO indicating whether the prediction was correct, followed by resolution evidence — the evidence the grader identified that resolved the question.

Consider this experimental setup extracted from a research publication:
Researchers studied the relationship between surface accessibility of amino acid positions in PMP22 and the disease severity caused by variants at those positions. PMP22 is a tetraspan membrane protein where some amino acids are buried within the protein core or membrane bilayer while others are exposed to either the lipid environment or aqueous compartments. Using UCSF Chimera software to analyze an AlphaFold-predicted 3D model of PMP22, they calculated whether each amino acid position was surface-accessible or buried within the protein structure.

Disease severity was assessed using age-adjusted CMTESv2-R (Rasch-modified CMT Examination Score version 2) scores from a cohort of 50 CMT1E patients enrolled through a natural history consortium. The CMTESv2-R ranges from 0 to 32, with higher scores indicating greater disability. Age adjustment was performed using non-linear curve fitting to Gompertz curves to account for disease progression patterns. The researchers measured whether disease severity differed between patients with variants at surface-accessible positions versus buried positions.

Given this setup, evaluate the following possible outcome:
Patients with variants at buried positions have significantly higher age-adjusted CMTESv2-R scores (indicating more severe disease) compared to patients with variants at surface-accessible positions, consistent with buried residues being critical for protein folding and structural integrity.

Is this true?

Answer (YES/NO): YES